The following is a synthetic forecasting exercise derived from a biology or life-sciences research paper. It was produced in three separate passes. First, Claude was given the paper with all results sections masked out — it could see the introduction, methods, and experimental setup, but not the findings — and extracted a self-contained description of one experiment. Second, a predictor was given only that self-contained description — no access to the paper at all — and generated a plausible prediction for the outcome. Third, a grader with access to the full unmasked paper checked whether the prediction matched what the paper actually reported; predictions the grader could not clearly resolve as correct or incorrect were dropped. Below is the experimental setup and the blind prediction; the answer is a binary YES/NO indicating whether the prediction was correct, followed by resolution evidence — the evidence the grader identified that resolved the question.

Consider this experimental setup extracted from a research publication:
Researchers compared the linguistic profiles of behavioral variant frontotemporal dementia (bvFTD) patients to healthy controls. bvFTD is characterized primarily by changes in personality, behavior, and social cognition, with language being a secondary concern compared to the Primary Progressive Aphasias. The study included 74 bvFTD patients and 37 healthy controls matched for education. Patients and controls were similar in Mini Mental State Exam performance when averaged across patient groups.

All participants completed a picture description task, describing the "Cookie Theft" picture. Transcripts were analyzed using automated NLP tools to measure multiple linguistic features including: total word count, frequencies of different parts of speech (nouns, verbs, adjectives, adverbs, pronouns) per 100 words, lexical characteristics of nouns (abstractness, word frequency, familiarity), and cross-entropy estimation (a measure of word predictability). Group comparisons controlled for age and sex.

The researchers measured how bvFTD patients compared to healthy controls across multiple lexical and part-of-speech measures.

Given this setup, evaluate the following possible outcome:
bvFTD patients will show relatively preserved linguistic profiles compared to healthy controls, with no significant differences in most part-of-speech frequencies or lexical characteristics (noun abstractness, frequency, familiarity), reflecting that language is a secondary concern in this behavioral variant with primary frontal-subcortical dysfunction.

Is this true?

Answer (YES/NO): YES